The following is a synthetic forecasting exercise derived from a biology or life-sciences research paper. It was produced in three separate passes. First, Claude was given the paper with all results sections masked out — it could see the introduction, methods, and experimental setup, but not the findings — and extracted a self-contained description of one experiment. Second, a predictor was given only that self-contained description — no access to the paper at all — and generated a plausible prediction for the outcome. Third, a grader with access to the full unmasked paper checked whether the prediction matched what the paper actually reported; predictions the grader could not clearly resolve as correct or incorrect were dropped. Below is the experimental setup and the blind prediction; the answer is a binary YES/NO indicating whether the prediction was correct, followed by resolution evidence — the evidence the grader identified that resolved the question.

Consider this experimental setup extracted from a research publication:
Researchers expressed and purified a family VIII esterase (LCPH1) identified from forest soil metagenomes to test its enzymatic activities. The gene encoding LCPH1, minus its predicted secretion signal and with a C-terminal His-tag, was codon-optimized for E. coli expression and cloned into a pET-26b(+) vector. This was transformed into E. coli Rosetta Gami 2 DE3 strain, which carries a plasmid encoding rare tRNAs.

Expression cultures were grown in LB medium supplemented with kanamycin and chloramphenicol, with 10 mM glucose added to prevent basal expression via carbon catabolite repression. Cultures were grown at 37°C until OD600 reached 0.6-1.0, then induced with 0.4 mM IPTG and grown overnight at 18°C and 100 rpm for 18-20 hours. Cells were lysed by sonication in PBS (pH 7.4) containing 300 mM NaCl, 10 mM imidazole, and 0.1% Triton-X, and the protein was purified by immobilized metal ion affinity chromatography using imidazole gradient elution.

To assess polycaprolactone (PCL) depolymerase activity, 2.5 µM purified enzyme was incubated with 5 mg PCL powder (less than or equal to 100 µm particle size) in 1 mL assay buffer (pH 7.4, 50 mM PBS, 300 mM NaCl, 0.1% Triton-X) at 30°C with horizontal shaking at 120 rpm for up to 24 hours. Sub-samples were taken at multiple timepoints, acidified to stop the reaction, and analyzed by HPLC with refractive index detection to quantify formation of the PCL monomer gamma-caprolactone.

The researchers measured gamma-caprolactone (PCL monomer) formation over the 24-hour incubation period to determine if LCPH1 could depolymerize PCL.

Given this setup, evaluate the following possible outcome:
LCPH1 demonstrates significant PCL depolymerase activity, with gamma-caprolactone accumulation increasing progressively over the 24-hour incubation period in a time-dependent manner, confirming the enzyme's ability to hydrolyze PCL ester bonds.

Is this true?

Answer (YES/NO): YES